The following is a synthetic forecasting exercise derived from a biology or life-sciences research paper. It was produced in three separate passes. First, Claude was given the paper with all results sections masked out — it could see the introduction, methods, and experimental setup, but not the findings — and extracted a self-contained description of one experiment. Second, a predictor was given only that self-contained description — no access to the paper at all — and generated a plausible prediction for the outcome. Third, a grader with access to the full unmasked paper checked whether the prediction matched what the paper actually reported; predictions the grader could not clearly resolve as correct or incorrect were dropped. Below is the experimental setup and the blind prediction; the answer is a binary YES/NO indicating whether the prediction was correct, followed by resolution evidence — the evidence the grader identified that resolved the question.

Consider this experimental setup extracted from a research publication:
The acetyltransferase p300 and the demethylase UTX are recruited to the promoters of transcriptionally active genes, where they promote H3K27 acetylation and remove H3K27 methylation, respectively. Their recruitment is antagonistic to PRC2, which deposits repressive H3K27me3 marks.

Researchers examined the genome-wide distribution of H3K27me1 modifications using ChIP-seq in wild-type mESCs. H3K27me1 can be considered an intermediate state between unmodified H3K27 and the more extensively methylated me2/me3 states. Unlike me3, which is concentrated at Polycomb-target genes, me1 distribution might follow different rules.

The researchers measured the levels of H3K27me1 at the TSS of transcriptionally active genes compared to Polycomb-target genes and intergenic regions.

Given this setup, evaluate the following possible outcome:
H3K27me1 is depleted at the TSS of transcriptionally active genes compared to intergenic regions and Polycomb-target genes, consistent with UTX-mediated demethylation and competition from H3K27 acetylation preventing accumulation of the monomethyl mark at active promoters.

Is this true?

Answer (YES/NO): NO